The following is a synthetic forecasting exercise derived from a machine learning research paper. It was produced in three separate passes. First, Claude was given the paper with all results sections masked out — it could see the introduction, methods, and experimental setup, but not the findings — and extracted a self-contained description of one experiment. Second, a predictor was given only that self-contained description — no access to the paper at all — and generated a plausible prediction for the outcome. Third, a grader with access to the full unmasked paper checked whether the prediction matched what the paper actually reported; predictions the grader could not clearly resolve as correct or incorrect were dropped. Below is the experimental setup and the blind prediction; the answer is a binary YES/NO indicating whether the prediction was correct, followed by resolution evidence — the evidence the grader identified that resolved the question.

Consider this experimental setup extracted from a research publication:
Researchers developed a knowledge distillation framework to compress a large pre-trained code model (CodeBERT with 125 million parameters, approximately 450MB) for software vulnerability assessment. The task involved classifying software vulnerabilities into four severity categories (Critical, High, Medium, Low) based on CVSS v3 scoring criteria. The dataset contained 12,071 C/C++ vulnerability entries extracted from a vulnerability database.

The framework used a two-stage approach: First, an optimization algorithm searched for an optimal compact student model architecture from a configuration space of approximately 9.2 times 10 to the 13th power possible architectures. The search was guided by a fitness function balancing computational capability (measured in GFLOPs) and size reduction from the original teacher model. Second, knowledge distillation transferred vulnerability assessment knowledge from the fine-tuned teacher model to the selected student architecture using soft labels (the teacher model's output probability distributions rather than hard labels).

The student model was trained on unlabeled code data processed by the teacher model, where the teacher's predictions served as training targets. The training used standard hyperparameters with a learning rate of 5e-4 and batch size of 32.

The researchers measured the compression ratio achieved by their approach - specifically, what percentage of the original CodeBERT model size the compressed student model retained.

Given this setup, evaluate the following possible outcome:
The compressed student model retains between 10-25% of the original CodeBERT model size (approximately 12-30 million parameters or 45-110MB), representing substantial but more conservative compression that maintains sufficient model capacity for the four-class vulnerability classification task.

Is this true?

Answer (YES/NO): NO